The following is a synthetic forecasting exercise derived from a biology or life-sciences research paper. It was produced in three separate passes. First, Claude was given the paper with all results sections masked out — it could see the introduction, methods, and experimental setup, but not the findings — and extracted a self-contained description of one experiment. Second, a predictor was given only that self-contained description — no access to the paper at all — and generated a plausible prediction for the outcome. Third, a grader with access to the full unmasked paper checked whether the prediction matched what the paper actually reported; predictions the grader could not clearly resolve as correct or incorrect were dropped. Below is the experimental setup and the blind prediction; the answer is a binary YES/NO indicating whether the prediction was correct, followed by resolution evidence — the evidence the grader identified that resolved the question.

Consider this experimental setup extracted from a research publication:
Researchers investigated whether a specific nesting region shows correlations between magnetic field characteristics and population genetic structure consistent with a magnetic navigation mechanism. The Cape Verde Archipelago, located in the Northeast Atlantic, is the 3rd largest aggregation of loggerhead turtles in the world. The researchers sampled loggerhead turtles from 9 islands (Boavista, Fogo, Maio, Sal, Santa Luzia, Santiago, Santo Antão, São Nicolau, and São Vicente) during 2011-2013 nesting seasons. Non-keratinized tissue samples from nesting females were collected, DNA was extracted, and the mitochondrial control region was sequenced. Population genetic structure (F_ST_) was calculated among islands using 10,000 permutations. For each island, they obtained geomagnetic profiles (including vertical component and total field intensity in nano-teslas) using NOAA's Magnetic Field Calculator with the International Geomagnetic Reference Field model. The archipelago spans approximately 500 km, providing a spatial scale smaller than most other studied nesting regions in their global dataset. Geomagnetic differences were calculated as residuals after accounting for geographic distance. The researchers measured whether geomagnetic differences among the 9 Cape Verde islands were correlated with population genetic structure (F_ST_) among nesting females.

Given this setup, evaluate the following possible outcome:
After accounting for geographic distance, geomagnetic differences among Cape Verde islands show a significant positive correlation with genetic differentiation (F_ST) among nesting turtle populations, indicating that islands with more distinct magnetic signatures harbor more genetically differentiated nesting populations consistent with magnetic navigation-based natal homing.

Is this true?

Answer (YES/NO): NO